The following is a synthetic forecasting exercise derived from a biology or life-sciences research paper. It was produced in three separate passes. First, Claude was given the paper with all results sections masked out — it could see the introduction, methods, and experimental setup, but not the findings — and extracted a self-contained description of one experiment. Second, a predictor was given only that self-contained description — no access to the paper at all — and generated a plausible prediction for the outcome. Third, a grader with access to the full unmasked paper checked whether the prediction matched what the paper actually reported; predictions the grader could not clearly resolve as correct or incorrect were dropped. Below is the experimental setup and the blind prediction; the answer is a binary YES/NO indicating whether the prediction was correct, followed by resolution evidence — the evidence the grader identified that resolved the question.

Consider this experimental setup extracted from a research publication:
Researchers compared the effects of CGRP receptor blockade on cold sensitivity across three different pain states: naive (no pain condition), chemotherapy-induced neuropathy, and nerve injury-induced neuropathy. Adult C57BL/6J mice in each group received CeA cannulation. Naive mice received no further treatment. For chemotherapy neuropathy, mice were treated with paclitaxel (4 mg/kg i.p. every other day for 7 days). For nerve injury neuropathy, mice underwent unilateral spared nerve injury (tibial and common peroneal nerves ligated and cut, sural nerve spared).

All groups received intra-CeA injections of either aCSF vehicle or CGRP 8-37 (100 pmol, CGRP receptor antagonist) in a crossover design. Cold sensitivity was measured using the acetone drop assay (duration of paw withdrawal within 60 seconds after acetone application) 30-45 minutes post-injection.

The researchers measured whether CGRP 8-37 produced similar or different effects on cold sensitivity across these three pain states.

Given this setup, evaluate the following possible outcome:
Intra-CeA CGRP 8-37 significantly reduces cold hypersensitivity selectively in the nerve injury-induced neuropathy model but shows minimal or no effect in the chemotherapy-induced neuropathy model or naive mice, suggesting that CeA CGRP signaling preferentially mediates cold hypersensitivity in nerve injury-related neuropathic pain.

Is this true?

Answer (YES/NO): NO